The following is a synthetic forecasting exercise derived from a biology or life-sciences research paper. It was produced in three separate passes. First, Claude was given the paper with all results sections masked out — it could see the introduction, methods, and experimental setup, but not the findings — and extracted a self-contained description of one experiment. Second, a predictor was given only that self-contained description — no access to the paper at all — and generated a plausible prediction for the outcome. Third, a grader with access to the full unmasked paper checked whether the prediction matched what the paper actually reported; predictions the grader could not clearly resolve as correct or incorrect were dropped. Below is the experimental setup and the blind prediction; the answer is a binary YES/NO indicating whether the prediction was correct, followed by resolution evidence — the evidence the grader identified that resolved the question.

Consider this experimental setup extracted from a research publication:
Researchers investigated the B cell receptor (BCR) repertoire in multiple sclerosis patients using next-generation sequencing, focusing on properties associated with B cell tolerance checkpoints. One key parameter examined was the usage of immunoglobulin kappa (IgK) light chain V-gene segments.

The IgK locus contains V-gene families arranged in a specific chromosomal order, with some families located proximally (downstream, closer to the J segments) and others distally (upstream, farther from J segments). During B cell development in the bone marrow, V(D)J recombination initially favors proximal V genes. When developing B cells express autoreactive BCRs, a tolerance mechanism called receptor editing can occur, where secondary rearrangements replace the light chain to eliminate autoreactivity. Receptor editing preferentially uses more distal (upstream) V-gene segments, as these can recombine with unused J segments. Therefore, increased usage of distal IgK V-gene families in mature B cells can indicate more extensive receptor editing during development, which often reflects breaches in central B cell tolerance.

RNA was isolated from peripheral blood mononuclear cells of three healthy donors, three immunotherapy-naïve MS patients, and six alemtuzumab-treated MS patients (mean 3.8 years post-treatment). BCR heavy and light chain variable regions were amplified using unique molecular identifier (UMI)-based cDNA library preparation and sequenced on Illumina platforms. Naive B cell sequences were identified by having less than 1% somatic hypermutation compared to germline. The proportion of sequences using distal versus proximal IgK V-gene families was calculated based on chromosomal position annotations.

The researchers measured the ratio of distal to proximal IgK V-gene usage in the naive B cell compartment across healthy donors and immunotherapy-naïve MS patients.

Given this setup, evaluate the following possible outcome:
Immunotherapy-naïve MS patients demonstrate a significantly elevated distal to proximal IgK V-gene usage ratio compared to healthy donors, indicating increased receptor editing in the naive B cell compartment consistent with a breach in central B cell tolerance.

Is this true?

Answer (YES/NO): NO